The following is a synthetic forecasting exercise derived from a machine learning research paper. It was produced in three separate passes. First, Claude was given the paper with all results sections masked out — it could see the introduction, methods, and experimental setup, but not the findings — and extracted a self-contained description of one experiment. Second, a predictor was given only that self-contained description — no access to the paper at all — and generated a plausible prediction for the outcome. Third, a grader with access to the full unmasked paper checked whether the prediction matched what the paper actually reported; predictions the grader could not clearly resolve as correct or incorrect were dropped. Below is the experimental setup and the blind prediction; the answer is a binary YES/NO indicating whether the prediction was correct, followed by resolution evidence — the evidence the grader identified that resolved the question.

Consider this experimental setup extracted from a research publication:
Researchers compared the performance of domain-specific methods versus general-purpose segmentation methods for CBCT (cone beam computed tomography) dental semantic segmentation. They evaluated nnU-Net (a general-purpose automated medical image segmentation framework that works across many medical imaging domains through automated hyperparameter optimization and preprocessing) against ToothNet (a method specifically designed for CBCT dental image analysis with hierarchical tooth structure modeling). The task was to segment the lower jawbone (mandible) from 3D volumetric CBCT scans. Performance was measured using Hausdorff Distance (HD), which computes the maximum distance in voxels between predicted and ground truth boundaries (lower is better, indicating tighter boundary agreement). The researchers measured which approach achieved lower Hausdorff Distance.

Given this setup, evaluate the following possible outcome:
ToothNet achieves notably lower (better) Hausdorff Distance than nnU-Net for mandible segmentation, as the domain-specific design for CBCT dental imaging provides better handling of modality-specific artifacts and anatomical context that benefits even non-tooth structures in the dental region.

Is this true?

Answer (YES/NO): NO